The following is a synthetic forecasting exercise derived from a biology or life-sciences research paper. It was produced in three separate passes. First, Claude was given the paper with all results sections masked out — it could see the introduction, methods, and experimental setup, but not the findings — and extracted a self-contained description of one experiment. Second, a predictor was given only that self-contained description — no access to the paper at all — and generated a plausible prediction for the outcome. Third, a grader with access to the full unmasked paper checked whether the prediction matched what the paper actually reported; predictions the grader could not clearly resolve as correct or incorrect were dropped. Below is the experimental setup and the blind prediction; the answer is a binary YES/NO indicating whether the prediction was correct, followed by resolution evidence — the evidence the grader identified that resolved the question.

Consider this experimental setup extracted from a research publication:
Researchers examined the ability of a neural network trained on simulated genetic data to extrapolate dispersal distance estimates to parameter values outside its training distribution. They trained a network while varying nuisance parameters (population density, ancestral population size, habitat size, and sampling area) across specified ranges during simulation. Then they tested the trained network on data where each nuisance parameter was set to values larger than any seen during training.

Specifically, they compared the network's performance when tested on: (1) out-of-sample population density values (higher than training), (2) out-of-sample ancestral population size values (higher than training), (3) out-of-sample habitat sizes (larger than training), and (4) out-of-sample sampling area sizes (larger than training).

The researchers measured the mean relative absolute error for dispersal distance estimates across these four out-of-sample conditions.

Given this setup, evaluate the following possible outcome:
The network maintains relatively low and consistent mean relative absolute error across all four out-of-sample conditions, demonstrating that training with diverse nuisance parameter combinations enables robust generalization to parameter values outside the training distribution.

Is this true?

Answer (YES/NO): NO